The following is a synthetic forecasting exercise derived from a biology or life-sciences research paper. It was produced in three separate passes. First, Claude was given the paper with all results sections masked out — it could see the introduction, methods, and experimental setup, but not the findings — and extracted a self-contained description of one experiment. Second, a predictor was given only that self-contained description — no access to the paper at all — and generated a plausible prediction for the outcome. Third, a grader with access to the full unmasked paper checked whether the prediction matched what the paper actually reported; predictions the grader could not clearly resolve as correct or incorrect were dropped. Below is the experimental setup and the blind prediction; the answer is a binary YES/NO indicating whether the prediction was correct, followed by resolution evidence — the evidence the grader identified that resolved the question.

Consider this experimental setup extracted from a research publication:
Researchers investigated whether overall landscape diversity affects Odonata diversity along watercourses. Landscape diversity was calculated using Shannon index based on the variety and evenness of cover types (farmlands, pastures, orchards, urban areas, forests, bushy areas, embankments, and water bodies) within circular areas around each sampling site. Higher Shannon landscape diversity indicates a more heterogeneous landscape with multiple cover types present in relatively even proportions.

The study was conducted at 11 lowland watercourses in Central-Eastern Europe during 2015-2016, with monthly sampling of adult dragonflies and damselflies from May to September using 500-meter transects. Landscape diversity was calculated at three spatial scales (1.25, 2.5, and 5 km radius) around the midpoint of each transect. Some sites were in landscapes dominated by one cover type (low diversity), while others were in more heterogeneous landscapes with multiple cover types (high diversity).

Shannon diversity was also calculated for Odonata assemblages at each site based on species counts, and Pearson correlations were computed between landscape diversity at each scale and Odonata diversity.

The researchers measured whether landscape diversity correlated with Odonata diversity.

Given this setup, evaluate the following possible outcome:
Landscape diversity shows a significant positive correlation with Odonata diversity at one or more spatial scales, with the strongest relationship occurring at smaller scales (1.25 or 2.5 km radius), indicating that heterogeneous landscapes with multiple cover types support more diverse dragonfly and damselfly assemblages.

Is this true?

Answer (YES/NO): NO